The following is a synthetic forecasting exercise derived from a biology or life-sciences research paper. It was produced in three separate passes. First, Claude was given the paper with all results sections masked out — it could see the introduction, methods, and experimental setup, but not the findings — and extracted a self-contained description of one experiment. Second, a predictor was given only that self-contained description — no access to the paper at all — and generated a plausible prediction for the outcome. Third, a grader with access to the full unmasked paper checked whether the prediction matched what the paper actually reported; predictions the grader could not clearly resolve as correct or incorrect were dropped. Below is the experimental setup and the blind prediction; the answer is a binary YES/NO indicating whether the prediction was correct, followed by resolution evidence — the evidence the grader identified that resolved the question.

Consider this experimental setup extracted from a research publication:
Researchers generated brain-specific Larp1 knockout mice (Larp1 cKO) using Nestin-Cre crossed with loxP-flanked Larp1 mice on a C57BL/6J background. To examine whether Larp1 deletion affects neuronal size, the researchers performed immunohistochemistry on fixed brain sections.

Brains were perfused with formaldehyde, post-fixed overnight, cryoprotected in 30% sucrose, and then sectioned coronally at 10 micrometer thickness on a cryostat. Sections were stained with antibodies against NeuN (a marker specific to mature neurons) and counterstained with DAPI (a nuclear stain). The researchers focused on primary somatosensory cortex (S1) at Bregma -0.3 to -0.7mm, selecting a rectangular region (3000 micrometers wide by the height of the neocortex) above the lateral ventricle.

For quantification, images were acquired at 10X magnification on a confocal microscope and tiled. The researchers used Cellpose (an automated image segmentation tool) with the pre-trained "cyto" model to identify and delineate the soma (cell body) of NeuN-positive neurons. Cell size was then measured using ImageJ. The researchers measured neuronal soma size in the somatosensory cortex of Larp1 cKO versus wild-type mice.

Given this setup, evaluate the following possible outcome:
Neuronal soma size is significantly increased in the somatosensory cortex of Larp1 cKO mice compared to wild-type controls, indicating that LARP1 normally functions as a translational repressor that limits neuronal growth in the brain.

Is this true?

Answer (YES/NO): YES